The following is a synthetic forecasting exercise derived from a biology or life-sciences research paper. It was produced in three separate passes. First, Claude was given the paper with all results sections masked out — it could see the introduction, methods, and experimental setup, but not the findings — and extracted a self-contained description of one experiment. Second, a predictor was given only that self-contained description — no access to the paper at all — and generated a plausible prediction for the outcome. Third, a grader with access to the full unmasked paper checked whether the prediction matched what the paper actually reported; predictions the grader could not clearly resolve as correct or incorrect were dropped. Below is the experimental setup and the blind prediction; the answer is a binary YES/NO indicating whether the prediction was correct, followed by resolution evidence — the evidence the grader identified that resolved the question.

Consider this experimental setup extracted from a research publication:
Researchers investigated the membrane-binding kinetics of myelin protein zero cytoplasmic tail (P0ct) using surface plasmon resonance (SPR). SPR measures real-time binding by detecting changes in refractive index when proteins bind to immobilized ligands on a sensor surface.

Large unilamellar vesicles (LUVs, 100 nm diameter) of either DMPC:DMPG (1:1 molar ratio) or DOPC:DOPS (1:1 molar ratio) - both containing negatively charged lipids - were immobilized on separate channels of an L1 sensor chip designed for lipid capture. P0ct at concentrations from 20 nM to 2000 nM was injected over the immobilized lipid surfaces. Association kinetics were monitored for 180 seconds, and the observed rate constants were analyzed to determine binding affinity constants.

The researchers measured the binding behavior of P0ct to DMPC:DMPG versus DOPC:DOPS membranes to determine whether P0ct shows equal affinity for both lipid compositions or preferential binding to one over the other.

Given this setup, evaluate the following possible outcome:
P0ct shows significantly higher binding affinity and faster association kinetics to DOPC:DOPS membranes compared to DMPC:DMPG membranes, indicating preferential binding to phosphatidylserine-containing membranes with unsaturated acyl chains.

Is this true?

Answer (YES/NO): NO